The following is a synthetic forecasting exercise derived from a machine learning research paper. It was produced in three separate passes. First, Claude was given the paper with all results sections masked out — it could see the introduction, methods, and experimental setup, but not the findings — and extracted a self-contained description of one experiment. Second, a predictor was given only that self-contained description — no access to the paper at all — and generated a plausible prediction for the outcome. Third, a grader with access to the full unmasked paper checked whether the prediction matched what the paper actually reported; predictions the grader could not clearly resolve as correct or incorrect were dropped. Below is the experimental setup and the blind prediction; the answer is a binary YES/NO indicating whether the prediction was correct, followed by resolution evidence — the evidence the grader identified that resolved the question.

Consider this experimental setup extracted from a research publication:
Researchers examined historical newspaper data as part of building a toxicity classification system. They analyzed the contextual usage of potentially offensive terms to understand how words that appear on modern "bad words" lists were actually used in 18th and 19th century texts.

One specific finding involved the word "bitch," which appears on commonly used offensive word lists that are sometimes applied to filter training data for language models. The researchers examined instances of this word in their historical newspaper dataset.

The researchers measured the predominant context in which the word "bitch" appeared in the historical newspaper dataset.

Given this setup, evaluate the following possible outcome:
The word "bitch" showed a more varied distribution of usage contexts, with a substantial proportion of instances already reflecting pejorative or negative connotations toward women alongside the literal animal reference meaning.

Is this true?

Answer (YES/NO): NO